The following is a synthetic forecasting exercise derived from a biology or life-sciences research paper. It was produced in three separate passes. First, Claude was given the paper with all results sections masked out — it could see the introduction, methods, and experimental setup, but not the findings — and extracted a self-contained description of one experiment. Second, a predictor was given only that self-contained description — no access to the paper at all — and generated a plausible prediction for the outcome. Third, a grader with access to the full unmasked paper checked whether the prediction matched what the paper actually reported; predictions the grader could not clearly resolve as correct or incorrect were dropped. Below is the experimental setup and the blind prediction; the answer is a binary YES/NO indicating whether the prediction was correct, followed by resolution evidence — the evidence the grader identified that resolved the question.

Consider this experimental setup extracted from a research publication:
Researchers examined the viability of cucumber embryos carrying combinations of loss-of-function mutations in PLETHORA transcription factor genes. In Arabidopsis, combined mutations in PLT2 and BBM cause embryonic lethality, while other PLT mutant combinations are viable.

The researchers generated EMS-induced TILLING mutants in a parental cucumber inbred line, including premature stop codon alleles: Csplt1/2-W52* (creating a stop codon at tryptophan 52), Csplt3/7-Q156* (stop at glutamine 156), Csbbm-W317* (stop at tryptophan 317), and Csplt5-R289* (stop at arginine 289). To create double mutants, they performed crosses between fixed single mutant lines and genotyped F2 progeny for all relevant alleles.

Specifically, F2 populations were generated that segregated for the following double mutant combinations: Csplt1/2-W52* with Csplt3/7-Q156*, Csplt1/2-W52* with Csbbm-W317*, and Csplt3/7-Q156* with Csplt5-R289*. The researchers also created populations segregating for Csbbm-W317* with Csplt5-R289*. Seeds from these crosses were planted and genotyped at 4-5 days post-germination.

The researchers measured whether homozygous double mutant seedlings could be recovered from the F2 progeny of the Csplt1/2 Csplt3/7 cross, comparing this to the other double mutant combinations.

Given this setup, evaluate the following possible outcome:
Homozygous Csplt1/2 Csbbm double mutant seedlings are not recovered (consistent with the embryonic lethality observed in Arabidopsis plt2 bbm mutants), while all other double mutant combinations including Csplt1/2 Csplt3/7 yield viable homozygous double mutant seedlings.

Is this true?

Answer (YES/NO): NO